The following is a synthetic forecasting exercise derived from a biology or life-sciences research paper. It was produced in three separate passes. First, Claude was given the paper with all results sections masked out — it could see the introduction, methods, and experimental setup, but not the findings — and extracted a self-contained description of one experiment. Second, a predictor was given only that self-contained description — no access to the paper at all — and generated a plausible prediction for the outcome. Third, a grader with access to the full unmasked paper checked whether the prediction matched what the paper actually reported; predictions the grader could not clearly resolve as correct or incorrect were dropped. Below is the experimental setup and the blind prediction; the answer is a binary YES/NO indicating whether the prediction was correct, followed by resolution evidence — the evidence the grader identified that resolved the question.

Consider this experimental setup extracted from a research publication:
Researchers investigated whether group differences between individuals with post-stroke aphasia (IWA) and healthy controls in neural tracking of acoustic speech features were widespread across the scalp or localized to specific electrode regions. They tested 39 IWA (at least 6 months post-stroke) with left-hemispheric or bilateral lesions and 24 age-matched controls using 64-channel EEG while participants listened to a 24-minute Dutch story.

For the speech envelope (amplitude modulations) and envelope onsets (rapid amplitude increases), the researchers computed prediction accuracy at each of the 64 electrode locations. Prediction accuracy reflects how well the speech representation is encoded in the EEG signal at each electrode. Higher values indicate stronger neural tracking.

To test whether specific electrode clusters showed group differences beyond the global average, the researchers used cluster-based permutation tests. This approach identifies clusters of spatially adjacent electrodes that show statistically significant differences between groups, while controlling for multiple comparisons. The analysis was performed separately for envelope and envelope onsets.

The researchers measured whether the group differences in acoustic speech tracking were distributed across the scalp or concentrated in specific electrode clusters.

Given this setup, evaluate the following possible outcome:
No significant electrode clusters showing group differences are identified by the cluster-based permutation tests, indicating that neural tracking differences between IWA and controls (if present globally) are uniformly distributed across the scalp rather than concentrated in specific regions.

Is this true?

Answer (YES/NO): NO